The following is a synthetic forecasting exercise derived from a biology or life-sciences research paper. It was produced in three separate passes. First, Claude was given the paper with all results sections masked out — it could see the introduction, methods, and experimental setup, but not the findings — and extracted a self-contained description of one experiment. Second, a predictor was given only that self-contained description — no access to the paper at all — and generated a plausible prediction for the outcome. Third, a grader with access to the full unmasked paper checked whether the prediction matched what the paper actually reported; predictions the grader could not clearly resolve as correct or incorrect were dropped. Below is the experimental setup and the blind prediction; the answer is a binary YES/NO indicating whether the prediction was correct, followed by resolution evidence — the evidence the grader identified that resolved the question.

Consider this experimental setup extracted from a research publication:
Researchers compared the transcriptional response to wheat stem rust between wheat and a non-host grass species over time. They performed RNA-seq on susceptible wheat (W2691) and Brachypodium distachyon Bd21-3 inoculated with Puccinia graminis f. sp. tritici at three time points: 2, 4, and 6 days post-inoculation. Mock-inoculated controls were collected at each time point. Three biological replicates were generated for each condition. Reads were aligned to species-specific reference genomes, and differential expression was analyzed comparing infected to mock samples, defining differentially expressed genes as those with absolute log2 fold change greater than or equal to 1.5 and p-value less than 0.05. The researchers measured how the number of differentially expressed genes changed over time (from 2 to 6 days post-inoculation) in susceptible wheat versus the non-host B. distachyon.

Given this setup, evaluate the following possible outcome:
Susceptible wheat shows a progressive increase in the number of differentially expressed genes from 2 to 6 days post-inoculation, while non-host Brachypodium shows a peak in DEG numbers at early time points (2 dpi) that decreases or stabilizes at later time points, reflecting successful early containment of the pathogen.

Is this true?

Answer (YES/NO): NO